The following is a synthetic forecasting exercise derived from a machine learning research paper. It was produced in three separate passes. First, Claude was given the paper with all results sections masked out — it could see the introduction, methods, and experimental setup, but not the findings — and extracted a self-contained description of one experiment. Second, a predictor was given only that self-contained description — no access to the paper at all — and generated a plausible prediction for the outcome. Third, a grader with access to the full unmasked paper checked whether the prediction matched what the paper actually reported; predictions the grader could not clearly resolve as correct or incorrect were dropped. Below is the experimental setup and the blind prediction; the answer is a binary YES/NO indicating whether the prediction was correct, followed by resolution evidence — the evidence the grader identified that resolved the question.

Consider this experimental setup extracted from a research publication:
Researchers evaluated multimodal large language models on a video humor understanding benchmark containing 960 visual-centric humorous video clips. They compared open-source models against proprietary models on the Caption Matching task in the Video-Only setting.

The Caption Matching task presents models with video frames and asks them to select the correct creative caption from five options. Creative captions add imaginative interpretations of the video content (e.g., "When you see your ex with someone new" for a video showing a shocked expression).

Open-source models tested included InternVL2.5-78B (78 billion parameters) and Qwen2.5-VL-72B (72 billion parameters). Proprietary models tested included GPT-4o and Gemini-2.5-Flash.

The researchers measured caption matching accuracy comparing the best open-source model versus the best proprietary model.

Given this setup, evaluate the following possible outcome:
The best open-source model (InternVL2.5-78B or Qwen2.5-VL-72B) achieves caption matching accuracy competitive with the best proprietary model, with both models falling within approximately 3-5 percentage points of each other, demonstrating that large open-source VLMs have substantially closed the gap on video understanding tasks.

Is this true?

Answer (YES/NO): NO